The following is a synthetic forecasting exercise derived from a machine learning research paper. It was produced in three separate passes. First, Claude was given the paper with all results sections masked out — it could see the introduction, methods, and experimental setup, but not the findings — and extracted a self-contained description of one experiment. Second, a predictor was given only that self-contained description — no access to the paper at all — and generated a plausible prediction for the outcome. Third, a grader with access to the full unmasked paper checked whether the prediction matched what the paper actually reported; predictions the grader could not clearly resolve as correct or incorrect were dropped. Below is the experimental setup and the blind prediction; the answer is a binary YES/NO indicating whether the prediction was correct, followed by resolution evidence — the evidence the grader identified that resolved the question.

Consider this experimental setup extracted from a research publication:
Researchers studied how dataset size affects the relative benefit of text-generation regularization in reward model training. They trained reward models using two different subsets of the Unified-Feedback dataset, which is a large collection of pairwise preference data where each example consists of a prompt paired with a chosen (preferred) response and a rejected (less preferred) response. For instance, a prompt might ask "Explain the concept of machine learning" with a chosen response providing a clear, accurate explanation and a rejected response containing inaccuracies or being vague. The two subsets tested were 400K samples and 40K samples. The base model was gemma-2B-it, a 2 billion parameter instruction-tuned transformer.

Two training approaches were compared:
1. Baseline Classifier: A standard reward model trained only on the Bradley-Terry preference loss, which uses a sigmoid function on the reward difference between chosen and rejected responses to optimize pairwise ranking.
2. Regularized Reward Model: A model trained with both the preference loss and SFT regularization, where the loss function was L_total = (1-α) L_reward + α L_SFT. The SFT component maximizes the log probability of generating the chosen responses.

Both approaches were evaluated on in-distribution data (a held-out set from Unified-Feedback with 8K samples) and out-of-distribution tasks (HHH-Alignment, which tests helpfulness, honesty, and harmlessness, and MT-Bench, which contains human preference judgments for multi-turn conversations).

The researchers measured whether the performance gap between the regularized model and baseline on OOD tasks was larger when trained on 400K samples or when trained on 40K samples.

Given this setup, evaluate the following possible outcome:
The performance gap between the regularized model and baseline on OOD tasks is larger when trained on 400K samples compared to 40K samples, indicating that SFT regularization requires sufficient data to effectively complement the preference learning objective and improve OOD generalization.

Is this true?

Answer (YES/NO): NO